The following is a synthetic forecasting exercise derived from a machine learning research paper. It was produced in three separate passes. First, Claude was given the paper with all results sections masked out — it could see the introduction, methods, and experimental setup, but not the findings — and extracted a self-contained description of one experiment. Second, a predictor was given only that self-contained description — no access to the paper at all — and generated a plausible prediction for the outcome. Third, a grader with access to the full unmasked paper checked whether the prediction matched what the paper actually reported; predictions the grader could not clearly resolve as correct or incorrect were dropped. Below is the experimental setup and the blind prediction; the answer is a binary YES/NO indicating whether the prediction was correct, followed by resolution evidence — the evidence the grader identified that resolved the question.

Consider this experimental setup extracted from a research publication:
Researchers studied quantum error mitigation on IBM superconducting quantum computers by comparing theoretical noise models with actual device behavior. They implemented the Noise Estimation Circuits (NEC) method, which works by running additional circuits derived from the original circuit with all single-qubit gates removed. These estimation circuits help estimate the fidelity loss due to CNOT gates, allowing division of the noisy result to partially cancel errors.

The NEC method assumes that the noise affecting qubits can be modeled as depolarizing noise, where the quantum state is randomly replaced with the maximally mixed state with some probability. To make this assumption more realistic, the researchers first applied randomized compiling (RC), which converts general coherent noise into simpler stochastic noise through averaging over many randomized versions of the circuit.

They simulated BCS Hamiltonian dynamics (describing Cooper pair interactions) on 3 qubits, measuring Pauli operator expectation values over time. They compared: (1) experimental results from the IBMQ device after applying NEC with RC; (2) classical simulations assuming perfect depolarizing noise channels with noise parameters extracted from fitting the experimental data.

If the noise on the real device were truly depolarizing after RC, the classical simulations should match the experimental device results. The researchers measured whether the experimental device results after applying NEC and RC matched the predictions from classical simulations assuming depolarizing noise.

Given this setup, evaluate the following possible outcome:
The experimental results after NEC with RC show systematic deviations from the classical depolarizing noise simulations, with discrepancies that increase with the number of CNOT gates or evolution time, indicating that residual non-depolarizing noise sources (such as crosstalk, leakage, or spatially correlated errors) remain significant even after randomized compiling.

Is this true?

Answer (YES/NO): YES